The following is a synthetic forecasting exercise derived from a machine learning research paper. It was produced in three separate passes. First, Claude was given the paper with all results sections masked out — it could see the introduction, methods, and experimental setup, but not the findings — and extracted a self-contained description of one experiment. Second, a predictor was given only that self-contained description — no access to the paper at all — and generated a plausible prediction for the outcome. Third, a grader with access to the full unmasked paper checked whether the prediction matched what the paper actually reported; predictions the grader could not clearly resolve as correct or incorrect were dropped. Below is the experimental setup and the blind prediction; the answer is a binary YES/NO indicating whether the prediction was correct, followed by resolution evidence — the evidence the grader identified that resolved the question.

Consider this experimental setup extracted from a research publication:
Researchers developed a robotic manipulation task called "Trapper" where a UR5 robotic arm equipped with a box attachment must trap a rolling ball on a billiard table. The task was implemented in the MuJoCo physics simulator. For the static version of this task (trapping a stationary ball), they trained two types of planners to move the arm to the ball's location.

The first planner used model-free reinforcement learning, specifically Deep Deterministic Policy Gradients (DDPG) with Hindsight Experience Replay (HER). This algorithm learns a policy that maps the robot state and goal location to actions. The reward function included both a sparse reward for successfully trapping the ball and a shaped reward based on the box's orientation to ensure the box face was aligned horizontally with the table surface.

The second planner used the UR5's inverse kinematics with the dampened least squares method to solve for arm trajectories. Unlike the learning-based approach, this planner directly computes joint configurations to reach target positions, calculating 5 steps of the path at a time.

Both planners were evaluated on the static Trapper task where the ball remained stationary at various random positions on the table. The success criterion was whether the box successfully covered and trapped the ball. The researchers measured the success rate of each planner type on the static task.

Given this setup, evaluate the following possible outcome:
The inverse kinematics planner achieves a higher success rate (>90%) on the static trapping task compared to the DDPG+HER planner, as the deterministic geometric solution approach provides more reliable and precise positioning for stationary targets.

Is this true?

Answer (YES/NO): YES